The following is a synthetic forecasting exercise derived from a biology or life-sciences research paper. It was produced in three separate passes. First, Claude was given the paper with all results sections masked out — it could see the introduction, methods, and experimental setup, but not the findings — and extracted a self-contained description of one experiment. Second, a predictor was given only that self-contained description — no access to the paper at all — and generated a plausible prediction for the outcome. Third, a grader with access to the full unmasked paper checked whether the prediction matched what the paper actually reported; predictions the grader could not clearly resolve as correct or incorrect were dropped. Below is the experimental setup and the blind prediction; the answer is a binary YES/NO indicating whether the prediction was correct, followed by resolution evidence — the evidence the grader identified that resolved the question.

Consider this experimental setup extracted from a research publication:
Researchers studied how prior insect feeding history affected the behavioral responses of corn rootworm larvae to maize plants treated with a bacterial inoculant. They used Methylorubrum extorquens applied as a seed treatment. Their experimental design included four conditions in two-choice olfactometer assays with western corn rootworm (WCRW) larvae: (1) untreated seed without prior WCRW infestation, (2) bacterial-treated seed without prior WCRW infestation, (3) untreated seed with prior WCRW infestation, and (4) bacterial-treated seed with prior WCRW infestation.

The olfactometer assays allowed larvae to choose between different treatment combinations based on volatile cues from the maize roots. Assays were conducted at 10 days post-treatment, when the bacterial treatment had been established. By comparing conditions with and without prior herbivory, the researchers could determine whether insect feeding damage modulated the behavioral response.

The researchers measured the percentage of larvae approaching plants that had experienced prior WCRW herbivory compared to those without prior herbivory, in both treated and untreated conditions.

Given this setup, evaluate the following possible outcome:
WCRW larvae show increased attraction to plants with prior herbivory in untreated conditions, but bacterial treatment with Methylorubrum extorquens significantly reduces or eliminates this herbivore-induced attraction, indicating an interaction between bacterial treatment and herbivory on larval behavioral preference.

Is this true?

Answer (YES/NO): NO